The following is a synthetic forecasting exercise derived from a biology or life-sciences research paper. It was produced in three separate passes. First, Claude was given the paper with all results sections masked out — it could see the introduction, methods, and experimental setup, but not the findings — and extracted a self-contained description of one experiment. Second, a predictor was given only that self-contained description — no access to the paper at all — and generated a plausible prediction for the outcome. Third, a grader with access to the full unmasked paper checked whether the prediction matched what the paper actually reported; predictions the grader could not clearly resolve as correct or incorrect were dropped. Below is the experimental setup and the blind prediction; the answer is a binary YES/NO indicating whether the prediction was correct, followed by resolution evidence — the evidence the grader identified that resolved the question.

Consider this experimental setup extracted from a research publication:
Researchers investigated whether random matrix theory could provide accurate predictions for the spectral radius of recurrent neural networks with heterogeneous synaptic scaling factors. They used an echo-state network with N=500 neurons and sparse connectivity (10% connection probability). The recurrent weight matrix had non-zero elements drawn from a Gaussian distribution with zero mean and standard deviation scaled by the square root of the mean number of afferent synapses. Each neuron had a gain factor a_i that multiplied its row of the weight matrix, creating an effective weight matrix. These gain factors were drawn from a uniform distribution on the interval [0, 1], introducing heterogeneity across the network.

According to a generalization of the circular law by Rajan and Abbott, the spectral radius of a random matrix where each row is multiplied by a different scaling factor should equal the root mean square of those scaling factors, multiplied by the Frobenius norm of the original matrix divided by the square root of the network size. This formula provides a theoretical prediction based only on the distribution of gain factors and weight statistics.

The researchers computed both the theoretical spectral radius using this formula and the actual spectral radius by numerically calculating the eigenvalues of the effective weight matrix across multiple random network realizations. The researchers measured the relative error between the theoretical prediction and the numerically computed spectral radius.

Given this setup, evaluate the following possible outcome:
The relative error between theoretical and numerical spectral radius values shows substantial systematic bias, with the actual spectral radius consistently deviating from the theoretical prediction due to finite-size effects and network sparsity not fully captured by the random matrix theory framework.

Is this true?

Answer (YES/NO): NO